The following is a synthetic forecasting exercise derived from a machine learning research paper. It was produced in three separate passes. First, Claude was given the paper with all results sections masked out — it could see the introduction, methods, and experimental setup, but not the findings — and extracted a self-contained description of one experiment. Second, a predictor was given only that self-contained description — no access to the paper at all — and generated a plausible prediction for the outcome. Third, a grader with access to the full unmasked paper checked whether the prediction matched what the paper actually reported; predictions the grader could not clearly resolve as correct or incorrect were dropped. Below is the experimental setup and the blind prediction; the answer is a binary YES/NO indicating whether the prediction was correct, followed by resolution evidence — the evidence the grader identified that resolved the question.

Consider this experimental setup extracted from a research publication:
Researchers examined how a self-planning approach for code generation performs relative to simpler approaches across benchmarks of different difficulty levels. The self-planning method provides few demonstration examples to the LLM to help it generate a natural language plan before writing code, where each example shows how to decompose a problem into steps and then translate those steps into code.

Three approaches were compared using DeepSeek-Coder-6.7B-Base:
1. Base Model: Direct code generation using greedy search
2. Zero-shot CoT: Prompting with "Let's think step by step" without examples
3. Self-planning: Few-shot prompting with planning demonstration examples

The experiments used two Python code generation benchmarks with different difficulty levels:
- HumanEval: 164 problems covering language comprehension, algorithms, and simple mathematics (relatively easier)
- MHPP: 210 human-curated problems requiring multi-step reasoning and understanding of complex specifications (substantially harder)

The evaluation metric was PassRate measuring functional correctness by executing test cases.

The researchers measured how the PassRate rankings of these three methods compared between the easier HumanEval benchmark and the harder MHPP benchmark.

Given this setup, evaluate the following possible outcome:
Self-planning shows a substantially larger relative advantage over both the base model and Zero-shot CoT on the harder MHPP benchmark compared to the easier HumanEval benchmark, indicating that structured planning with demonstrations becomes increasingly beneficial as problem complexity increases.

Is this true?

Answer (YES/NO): NO